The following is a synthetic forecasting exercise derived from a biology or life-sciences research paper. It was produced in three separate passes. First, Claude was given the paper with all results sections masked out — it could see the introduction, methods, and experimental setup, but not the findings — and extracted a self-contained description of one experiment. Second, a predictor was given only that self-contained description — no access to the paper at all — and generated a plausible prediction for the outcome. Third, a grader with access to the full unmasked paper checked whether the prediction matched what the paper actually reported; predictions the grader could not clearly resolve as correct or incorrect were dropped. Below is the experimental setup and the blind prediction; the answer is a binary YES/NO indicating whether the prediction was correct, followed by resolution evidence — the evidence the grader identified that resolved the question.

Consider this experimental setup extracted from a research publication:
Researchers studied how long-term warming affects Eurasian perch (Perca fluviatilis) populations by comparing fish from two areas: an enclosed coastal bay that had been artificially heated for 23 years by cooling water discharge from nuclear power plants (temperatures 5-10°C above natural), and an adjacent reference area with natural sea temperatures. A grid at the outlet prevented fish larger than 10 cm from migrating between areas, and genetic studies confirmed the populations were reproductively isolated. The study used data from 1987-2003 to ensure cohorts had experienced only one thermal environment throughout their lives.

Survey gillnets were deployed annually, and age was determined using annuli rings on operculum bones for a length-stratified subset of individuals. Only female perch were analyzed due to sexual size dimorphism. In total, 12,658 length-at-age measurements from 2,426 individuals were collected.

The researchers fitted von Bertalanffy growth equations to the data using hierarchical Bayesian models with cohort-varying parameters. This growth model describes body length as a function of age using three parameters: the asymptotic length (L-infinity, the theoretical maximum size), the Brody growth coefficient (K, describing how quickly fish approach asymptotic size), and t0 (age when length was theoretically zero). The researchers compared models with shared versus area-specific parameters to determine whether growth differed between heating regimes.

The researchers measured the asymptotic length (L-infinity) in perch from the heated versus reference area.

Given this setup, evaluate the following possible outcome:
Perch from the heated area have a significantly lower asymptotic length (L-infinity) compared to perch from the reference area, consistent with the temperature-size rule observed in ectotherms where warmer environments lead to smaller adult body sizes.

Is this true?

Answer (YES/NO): NO